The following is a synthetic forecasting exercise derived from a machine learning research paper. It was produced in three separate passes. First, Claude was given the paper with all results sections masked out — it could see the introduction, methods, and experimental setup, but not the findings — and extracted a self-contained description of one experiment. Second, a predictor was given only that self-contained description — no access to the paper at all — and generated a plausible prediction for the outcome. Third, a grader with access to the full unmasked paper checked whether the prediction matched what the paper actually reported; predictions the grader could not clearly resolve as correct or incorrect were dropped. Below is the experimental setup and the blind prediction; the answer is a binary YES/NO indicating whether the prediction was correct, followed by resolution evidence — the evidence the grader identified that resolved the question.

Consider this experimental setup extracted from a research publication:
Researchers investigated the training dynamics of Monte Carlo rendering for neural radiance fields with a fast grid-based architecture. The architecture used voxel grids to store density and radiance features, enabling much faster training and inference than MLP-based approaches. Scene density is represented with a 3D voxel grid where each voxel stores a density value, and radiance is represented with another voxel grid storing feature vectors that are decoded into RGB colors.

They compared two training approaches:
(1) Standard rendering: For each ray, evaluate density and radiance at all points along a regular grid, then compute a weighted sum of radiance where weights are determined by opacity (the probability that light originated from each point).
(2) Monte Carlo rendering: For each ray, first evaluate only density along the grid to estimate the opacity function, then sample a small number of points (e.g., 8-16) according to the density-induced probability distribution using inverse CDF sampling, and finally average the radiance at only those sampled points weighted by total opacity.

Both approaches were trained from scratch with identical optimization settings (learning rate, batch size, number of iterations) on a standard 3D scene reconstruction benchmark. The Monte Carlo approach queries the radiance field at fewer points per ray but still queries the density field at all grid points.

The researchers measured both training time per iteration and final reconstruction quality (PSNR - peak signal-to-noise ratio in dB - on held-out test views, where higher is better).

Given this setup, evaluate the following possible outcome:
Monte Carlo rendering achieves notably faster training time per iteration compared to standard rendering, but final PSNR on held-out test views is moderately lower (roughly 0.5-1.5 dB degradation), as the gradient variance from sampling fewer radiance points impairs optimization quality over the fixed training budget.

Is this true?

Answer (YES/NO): YES